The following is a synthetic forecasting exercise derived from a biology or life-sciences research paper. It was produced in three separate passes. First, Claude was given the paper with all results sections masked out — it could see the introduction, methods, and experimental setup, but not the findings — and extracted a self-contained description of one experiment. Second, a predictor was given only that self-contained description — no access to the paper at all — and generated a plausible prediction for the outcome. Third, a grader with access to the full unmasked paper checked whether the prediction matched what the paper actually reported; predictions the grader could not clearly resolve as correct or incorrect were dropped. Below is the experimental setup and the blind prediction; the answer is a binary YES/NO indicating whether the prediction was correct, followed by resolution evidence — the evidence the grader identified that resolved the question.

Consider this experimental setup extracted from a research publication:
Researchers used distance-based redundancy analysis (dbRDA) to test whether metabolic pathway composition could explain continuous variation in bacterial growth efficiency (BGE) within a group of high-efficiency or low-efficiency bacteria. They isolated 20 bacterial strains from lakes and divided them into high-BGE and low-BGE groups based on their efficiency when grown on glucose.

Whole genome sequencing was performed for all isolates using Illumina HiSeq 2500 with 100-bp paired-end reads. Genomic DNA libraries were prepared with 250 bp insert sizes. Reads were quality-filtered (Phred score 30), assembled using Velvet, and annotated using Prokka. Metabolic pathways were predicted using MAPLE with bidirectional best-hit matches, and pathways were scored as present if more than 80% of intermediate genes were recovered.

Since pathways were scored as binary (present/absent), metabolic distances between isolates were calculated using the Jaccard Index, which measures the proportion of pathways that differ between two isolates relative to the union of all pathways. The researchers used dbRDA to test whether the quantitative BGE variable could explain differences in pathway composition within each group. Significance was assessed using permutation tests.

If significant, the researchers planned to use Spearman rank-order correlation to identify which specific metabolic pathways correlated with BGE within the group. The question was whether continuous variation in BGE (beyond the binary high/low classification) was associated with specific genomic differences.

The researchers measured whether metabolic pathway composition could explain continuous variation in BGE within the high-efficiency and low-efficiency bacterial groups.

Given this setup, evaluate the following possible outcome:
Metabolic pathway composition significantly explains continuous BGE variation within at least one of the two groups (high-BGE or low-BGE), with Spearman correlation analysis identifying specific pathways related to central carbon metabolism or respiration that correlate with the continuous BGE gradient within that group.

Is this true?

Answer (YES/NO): NO